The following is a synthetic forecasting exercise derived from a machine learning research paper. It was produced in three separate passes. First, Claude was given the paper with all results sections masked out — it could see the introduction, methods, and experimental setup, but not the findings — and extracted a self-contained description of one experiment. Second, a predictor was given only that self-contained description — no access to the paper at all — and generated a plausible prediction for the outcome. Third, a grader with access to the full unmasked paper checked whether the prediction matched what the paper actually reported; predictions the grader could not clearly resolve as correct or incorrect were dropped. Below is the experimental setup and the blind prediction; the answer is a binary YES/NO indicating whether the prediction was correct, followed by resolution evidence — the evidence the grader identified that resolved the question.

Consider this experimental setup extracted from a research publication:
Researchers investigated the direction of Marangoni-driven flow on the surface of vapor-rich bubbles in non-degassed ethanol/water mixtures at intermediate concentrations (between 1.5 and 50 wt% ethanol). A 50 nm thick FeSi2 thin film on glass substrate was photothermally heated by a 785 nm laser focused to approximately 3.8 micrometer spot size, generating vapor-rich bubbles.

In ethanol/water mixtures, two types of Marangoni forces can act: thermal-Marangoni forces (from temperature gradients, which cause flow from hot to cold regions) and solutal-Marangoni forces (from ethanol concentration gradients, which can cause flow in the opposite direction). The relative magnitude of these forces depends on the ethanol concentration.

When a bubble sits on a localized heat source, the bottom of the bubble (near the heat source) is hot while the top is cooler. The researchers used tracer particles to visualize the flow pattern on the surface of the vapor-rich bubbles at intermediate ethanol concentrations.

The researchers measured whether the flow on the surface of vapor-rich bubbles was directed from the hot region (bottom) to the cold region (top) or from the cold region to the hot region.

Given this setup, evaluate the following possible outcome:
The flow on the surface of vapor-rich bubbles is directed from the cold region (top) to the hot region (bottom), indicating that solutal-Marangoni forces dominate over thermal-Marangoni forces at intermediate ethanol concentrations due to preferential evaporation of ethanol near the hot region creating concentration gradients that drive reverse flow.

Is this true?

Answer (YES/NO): NO